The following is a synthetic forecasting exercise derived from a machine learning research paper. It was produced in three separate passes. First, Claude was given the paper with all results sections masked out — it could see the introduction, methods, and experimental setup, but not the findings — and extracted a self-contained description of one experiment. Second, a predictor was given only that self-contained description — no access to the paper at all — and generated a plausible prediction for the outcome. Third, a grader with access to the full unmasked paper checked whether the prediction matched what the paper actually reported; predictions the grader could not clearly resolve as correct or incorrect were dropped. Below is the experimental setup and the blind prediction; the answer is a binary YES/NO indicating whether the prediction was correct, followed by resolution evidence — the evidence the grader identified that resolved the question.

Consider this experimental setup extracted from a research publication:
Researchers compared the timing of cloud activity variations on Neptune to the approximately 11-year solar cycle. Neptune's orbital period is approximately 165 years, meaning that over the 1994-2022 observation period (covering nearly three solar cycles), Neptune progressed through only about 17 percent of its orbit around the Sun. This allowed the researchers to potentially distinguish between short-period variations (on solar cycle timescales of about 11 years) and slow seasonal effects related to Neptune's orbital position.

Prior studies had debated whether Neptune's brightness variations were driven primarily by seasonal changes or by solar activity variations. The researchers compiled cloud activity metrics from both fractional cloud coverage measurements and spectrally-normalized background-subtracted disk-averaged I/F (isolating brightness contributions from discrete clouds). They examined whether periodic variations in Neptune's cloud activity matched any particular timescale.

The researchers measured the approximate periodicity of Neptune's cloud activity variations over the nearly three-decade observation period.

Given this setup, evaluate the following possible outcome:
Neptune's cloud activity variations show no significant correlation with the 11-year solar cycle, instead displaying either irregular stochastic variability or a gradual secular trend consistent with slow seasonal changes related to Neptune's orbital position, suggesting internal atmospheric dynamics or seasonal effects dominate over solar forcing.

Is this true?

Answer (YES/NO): NO